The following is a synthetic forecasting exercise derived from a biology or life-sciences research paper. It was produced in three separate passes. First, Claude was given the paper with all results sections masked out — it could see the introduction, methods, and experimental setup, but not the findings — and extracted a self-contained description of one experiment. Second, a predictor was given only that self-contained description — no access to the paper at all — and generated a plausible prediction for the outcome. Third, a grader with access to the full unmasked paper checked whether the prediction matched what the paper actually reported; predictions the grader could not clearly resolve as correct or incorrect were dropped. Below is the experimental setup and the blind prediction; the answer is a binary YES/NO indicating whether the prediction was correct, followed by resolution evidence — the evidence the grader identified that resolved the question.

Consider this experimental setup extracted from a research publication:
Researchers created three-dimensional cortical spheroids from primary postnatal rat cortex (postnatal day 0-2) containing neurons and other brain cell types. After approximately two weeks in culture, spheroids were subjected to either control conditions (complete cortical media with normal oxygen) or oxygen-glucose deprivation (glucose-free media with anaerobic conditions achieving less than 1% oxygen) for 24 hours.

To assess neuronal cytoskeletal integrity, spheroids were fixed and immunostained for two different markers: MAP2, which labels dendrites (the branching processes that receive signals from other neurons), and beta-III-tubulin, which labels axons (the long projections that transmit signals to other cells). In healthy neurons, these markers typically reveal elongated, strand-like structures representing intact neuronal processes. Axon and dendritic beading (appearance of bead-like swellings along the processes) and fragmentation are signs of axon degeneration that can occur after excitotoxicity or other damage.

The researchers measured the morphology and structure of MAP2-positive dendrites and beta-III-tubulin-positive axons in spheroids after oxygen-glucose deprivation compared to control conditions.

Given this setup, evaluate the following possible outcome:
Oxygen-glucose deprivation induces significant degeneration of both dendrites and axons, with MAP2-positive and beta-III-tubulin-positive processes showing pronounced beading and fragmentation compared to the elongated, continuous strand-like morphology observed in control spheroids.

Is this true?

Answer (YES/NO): YES